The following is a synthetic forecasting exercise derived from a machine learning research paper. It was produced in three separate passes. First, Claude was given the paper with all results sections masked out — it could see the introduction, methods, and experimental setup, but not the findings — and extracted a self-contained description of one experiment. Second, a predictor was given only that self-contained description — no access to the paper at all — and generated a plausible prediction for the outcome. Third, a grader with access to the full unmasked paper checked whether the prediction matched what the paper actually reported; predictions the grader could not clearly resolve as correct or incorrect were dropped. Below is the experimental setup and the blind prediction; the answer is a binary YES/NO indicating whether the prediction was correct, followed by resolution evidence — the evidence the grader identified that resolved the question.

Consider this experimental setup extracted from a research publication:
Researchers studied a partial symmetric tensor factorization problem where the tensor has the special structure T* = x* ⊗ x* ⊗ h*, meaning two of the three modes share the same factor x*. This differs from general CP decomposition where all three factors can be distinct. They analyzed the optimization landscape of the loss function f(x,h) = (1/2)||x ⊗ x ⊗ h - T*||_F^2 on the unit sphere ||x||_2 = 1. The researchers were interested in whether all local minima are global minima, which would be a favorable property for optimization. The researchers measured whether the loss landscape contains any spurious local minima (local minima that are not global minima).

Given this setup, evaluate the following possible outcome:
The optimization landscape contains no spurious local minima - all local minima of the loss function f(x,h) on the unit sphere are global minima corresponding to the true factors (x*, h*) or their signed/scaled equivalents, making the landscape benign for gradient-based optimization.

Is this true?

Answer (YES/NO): YES